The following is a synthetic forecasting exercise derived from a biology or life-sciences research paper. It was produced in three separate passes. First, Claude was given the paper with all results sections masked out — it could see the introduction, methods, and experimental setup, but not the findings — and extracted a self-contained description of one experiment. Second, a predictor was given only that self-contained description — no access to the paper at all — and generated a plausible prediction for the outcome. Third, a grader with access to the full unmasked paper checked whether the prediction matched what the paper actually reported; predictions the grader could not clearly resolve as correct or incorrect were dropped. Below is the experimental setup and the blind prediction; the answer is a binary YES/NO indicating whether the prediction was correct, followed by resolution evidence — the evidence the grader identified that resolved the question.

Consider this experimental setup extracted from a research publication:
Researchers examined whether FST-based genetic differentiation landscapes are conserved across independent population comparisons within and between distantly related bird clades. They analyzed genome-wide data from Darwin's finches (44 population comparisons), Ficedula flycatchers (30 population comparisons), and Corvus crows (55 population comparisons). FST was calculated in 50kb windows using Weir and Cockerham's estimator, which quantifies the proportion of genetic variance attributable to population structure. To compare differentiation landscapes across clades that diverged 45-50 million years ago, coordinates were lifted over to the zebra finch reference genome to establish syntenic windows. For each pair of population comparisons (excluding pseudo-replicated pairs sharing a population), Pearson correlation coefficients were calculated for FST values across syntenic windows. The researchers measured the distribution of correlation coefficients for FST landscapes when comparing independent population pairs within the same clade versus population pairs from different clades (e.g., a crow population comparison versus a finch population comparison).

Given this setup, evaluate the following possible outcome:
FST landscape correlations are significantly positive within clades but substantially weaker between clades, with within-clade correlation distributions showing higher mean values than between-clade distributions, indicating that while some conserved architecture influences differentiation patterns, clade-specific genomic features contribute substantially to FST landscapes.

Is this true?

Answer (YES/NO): YES